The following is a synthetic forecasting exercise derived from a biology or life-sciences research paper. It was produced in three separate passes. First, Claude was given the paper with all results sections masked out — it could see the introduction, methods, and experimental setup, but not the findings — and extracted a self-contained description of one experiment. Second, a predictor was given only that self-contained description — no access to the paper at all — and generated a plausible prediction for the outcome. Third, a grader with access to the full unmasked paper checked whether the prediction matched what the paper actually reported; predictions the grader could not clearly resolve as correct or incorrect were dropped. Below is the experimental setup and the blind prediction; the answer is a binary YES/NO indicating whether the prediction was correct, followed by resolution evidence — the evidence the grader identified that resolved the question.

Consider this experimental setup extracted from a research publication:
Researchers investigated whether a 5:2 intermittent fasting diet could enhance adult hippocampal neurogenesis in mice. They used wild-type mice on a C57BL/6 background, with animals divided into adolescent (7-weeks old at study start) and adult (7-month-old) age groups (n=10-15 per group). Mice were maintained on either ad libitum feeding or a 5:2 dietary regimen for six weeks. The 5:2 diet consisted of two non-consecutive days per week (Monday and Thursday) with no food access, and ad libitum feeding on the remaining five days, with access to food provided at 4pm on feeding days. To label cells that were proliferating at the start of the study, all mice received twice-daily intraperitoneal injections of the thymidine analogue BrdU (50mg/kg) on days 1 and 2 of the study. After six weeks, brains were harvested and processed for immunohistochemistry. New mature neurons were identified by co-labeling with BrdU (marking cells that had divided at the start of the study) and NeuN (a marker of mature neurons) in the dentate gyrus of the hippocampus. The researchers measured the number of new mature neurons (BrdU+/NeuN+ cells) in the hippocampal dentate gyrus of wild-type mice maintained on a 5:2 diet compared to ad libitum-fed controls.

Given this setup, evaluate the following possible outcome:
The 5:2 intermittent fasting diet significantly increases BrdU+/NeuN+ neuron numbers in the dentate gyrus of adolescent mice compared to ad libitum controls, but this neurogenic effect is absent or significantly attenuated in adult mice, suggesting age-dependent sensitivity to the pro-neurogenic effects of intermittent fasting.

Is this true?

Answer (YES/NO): NO